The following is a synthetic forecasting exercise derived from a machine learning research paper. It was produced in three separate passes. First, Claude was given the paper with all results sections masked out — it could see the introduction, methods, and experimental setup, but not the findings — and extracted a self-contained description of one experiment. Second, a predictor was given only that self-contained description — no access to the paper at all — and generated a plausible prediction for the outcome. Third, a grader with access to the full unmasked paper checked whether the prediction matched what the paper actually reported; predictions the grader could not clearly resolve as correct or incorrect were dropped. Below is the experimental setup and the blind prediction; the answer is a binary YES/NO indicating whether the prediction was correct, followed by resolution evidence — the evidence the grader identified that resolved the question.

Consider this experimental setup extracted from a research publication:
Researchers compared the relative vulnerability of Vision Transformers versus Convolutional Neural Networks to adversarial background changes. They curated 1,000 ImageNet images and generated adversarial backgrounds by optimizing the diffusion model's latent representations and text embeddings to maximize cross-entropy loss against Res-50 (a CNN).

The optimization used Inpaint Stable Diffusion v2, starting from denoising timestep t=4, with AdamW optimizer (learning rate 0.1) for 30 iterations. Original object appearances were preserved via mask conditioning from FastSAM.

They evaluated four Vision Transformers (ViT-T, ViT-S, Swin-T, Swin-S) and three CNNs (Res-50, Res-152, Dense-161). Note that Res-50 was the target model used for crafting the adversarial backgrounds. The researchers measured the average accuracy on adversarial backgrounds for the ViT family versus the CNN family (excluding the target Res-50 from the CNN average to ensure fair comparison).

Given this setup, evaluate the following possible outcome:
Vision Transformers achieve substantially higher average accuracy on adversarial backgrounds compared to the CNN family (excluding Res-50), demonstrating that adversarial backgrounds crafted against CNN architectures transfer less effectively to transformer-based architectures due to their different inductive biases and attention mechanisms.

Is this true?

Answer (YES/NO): YES